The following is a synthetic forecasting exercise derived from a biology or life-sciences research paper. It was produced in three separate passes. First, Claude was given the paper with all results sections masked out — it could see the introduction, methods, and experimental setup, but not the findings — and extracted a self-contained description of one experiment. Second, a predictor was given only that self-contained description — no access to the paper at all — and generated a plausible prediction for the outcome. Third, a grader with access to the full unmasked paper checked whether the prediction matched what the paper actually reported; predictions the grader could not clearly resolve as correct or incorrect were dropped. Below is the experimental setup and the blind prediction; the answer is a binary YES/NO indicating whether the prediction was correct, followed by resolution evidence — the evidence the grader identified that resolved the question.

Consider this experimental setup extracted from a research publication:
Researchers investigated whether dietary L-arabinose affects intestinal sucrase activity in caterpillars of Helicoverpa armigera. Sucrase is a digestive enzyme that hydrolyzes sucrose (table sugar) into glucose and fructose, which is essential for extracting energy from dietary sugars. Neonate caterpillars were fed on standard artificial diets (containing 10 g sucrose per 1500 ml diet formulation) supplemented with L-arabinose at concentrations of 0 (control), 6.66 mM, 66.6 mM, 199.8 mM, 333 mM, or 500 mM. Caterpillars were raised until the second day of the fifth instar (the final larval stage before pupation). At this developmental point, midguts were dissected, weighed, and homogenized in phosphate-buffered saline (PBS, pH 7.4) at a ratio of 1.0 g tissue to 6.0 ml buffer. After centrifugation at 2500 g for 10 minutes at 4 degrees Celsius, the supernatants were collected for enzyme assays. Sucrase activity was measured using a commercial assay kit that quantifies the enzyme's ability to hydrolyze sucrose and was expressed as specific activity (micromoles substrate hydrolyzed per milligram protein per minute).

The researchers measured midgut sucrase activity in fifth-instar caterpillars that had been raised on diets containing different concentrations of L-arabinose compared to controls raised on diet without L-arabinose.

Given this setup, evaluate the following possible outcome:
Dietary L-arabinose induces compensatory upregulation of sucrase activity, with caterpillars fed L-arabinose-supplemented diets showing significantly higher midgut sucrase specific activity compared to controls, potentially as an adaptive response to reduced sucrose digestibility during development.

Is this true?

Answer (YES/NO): NO